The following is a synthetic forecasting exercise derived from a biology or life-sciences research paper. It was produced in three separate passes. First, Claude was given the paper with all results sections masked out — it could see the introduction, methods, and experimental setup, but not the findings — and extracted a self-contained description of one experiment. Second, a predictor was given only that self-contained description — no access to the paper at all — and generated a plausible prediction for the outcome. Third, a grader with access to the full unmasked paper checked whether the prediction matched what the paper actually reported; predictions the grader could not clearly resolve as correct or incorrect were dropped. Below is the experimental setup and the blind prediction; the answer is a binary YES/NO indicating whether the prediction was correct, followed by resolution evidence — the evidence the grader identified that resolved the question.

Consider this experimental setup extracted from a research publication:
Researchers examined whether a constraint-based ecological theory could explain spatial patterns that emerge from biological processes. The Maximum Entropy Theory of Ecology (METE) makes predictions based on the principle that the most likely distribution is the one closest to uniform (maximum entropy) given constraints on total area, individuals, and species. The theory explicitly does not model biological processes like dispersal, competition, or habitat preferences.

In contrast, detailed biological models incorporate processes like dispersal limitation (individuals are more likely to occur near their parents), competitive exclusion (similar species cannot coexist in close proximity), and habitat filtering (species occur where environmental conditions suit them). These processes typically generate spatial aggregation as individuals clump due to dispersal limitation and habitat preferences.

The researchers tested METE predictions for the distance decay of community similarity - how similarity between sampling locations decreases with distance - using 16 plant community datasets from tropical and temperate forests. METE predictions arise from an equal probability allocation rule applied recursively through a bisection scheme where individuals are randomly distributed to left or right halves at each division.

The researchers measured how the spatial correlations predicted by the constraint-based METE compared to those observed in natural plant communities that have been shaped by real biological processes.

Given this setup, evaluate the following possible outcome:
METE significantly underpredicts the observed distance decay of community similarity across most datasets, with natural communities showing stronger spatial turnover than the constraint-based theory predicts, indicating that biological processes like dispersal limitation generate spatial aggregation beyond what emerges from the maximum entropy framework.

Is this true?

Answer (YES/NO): NO